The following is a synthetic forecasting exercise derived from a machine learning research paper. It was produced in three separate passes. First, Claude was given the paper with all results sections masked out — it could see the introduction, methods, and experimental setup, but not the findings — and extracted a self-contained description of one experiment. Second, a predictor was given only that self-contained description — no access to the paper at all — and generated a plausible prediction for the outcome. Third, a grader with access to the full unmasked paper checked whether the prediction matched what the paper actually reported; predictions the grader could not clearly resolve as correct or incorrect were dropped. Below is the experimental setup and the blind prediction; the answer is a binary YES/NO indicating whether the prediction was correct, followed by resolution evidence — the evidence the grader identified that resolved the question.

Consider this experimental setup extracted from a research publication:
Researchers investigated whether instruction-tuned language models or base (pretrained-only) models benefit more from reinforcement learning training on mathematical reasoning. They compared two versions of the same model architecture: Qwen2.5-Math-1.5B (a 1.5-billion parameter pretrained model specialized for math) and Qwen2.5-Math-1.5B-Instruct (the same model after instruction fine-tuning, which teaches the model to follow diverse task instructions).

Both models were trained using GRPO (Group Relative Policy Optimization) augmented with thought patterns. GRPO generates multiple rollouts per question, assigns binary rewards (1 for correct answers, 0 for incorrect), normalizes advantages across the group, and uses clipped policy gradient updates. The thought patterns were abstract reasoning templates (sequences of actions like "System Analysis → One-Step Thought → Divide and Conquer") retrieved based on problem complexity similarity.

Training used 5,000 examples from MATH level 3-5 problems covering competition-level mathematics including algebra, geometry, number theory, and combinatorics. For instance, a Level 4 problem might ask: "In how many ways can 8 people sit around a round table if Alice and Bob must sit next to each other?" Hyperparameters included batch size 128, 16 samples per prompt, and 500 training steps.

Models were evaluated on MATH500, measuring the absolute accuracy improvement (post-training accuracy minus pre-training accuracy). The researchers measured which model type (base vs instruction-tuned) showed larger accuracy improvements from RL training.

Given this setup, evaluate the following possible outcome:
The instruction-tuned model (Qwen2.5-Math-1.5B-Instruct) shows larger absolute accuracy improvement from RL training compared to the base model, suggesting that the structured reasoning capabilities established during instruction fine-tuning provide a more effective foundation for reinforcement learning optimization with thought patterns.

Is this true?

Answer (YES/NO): NO